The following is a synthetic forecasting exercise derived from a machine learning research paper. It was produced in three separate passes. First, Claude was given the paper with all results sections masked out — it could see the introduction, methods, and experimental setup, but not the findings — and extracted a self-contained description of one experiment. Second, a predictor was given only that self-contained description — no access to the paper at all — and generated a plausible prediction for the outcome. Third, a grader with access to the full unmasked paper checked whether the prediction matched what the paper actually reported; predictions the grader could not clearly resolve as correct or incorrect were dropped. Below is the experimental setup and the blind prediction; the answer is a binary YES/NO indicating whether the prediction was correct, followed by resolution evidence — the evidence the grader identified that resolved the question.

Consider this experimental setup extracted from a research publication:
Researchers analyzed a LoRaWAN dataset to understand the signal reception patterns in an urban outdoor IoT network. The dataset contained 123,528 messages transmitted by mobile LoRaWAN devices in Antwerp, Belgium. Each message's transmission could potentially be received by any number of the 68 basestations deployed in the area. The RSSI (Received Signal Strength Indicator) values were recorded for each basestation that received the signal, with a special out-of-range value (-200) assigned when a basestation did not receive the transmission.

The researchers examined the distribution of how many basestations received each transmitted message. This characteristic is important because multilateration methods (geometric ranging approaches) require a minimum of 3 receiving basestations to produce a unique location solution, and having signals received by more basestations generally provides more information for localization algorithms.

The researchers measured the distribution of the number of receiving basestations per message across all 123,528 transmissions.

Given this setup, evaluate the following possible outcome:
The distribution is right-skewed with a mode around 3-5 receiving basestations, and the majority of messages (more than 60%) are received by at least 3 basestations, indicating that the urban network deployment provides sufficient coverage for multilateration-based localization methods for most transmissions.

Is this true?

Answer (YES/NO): NO